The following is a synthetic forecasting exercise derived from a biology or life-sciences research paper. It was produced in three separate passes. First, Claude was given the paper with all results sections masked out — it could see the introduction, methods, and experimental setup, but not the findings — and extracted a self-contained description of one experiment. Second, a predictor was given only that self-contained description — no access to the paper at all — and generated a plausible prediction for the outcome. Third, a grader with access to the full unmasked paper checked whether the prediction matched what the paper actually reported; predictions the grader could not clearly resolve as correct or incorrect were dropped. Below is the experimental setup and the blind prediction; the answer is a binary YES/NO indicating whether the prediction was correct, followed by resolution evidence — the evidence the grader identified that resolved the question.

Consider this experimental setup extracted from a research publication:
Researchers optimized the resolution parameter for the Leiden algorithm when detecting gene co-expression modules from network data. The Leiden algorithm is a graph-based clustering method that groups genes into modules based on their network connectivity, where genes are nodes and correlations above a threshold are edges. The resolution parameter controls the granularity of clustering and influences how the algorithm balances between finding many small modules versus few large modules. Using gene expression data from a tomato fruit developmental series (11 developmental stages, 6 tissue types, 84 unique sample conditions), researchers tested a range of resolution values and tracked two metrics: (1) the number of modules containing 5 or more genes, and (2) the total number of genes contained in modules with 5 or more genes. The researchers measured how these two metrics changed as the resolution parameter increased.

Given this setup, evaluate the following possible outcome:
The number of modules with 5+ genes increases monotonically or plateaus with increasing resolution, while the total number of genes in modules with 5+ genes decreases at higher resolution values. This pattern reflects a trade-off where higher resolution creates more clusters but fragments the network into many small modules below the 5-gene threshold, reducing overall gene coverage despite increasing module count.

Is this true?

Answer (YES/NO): YES